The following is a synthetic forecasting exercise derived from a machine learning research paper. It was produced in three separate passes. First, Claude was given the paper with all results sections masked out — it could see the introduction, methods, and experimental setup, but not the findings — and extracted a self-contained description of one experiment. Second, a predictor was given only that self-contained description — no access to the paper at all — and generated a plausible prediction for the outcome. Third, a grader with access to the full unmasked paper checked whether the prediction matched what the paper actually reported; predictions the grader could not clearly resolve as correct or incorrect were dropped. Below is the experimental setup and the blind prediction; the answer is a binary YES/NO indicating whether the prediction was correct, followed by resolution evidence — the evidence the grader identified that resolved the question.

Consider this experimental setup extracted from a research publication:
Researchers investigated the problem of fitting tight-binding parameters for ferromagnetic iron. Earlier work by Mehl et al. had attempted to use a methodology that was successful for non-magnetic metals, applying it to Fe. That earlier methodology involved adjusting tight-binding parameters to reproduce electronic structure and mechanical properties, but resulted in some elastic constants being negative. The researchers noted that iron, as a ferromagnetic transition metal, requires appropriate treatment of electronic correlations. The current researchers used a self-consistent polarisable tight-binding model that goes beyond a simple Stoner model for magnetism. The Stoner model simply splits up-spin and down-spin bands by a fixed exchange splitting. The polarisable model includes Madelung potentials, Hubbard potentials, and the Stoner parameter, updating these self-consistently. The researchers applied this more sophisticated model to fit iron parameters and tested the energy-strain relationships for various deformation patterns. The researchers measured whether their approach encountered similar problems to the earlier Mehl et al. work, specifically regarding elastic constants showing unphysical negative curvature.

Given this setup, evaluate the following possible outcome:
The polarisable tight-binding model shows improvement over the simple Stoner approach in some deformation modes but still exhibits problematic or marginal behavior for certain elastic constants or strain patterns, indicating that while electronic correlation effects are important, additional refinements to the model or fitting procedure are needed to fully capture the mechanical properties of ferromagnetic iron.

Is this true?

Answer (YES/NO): NO